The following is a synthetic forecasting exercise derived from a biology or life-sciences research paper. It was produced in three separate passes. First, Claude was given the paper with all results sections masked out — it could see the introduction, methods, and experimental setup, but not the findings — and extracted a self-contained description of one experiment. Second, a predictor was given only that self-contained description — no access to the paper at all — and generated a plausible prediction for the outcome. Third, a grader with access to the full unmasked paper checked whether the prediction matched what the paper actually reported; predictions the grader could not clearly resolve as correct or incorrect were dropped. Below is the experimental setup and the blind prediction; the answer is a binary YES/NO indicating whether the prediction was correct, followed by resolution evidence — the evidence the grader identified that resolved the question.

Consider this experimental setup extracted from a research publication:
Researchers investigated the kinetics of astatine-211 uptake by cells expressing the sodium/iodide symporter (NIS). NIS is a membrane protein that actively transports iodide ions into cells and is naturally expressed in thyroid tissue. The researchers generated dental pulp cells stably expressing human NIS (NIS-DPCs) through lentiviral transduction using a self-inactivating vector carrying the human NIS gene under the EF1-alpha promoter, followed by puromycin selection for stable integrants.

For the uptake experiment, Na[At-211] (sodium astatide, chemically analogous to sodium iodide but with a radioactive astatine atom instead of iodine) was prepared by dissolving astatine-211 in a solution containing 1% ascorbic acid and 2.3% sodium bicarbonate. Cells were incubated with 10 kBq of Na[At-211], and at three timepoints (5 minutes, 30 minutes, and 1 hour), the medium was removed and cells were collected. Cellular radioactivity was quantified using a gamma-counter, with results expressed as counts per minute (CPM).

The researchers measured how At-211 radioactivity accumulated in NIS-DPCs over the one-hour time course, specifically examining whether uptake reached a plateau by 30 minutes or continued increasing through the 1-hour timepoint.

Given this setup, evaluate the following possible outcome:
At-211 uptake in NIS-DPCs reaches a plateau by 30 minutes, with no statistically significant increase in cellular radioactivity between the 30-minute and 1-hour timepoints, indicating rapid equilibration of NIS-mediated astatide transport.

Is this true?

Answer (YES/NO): NO